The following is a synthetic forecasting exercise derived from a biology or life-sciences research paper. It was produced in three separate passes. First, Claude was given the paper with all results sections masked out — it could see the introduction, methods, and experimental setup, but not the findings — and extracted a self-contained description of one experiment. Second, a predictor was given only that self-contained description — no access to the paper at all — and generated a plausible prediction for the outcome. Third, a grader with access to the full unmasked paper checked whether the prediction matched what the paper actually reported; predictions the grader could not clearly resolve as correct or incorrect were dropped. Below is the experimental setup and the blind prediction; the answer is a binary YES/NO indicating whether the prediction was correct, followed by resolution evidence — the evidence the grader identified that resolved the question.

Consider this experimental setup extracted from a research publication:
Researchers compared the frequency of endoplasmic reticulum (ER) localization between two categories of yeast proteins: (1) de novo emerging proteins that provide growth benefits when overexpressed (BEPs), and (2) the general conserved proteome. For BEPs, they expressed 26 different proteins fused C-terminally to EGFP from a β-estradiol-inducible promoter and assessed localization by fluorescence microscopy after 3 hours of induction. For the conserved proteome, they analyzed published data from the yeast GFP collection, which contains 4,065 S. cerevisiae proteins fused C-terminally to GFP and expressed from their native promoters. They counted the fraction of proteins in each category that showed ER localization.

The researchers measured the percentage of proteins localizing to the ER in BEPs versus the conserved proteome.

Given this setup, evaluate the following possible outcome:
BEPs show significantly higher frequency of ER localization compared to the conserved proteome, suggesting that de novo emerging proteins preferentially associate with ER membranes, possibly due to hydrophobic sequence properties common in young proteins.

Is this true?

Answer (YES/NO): YES